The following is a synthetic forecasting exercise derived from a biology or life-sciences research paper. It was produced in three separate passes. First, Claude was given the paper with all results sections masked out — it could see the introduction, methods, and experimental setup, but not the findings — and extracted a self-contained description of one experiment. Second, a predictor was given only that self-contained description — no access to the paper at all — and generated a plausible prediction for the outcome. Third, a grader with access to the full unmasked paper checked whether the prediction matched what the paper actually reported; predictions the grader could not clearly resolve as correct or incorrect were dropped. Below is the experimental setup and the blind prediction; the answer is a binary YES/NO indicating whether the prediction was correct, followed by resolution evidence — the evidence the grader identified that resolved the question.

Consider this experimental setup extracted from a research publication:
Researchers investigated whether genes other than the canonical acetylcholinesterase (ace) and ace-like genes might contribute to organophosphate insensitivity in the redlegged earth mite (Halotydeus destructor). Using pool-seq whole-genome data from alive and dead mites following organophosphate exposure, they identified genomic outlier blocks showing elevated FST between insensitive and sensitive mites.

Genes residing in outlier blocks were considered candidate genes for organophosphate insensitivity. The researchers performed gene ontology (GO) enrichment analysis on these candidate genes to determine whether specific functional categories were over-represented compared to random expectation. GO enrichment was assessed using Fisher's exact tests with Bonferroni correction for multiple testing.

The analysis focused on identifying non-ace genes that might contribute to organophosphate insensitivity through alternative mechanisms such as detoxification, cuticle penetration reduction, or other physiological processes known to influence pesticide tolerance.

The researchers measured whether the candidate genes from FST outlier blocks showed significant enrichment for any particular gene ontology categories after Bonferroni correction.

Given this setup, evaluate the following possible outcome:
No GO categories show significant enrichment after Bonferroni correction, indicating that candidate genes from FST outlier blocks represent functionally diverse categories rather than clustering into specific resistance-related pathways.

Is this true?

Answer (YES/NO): NO